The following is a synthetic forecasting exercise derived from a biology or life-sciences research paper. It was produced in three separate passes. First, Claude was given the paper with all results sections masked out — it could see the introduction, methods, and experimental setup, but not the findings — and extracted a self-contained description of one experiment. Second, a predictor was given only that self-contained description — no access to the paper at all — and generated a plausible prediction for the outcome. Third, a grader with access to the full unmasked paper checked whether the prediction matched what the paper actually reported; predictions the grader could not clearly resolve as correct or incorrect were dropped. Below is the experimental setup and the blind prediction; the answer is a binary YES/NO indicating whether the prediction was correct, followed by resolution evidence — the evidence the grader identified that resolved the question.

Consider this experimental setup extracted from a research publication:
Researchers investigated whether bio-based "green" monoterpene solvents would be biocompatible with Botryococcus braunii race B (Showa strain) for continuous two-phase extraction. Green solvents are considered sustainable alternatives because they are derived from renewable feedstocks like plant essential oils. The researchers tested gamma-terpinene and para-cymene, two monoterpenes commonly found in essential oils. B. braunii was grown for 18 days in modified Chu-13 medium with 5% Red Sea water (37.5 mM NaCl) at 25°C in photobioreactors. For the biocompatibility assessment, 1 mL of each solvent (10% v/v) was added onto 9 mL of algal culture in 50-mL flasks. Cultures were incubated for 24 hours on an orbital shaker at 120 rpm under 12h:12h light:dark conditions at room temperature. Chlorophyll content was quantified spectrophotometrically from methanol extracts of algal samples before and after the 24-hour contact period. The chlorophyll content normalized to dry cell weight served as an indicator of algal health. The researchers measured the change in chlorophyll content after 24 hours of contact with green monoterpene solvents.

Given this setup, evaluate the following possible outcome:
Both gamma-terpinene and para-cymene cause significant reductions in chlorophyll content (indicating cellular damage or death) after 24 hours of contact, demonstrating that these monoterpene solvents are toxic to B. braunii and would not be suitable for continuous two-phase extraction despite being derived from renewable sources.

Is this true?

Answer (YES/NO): YES